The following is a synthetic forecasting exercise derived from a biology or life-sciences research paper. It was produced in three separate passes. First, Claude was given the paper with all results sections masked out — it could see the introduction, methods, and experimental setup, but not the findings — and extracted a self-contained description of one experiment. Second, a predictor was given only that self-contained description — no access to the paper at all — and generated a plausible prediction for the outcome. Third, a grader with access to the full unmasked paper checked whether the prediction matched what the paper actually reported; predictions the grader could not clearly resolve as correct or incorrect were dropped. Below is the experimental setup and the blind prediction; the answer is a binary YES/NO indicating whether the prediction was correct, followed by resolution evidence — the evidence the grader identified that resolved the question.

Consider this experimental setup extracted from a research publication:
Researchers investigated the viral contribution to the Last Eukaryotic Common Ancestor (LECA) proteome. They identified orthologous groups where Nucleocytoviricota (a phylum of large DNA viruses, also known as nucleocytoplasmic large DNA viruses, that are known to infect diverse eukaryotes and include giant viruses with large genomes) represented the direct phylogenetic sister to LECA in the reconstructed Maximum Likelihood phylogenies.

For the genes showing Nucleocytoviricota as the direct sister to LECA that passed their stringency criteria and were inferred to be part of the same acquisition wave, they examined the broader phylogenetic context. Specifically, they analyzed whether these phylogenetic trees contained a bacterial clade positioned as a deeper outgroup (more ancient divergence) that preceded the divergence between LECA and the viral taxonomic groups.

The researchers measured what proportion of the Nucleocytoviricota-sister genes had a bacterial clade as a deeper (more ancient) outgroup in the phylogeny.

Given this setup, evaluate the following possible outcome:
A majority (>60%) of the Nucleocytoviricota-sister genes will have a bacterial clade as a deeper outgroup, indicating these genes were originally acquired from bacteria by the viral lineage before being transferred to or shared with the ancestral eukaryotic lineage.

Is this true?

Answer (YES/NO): NO